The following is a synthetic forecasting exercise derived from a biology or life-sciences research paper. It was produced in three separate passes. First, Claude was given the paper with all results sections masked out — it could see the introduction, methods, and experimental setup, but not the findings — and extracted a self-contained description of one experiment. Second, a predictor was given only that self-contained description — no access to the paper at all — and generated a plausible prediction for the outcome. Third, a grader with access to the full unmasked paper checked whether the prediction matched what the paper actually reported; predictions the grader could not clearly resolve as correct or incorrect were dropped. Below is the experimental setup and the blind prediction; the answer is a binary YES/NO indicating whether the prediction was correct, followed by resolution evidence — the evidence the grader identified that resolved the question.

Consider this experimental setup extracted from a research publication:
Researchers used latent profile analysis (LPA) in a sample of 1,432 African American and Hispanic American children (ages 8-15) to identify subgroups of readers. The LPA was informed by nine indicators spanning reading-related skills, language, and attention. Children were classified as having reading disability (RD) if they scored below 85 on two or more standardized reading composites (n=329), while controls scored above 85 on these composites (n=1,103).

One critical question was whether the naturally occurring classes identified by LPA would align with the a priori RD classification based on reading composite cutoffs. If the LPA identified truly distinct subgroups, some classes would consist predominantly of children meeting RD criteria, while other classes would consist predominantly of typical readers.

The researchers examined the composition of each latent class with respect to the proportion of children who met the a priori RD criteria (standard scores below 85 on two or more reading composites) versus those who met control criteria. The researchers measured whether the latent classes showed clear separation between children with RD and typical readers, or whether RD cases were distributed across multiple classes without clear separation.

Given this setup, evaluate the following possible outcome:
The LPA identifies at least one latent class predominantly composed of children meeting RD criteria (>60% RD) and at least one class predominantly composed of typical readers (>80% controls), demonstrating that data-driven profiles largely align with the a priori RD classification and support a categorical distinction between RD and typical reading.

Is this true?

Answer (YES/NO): NO